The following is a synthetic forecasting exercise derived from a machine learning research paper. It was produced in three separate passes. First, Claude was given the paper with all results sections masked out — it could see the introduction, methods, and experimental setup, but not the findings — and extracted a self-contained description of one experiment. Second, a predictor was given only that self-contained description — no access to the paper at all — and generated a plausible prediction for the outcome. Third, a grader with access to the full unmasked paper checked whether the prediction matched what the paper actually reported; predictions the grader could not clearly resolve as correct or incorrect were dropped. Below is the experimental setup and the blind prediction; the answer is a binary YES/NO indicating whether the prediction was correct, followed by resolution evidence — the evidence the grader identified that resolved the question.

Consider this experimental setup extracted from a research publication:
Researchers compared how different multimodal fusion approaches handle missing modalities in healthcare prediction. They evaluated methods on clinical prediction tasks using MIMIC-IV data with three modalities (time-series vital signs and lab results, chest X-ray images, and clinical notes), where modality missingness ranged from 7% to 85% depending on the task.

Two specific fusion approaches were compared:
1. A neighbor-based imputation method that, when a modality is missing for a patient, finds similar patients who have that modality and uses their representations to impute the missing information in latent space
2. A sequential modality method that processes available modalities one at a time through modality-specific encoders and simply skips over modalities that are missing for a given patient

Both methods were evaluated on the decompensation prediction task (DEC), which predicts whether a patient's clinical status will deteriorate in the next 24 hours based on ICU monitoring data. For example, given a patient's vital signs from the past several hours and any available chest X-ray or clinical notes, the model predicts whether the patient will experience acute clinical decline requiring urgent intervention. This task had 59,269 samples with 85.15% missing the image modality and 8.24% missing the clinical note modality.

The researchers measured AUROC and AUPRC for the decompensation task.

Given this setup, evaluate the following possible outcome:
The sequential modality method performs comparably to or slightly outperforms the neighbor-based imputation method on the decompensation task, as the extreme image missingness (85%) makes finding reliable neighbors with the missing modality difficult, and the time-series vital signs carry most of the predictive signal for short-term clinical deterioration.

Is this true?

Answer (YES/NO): YES